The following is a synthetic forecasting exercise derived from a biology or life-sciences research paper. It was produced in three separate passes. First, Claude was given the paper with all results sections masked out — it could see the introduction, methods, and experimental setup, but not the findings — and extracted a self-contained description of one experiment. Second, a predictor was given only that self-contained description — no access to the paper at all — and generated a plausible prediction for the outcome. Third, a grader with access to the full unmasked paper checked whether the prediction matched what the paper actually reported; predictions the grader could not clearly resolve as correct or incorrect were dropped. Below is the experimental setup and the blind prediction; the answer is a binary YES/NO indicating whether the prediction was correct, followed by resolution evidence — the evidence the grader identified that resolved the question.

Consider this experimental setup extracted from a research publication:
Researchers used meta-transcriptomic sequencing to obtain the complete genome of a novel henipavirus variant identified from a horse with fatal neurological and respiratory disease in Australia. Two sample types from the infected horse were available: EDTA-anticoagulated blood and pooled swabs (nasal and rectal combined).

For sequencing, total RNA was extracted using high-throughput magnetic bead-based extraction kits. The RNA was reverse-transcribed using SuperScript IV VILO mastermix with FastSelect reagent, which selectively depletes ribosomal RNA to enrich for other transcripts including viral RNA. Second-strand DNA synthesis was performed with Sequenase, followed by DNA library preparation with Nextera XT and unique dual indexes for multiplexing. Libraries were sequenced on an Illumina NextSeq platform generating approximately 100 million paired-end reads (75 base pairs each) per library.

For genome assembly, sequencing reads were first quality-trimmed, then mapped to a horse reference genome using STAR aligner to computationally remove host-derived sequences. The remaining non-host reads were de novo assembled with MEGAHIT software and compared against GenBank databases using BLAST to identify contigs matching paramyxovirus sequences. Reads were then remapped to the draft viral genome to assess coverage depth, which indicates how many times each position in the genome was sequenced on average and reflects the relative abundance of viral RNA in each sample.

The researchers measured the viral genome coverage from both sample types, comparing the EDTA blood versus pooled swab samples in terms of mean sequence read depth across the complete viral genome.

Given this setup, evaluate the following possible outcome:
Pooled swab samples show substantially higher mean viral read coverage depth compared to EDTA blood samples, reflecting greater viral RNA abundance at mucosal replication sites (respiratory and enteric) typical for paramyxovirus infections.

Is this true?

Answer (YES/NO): NO